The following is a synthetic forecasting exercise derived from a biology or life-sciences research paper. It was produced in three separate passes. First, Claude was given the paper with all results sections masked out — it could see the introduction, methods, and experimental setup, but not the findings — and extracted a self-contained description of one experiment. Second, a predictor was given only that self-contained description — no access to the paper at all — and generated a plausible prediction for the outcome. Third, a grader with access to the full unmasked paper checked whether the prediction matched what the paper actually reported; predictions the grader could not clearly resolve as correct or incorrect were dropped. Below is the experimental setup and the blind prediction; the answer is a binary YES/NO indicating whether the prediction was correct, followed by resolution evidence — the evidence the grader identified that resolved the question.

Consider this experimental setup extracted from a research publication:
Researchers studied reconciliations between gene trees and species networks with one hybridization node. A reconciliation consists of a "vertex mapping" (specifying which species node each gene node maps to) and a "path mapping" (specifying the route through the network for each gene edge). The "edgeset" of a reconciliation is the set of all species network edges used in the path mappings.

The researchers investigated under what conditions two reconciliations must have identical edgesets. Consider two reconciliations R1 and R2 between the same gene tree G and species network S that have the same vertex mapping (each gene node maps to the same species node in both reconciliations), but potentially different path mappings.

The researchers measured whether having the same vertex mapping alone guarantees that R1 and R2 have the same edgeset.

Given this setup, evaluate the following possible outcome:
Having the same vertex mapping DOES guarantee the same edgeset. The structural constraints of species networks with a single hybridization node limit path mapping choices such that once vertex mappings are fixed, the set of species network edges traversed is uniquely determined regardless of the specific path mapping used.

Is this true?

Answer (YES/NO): NO